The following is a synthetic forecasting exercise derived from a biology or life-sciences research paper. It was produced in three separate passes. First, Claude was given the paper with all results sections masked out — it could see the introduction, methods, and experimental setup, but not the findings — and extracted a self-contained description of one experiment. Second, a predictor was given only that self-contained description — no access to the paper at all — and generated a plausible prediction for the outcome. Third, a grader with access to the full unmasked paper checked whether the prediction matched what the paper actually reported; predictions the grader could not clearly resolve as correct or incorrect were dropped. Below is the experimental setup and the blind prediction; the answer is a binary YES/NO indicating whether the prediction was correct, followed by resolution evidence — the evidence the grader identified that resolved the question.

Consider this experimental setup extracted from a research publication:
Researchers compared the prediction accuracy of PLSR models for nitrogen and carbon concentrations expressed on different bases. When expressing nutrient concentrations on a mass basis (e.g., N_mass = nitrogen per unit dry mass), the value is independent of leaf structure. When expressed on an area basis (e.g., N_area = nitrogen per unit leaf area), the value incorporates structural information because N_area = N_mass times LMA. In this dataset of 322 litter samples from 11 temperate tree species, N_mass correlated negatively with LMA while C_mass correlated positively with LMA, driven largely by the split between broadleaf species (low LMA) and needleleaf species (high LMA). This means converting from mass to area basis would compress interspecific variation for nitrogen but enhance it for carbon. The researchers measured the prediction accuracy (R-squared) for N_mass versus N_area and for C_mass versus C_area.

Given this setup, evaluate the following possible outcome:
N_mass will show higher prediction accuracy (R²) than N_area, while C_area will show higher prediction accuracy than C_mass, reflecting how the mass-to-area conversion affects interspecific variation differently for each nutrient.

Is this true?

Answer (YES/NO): YES